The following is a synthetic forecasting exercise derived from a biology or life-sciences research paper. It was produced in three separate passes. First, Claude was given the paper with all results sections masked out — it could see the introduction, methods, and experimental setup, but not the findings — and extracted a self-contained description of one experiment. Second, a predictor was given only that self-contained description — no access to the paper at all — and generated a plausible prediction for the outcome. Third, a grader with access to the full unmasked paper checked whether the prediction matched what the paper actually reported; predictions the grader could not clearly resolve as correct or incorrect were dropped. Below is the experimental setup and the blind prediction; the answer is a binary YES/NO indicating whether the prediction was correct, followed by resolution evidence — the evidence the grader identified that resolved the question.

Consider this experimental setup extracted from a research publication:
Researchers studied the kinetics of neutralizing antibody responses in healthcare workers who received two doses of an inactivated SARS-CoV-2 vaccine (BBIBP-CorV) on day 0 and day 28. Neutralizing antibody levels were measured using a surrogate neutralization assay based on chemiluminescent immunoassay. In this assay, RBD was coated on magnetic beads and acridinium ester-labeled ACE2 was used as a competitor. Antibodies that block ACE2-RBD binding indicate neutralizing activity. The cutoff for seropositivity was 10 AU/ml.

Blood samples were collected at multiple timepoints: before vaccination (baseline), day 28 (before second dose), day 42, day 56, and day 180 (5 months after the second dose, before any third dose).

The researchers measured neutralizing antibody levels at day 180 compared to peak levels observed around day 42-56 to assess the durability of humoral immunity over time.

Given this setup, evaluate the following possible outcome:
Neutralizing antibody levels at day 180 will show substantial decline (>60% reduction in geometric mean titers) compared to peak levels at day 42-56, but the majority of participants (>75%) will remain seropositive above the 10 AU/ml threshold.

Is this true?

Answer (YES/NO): NO